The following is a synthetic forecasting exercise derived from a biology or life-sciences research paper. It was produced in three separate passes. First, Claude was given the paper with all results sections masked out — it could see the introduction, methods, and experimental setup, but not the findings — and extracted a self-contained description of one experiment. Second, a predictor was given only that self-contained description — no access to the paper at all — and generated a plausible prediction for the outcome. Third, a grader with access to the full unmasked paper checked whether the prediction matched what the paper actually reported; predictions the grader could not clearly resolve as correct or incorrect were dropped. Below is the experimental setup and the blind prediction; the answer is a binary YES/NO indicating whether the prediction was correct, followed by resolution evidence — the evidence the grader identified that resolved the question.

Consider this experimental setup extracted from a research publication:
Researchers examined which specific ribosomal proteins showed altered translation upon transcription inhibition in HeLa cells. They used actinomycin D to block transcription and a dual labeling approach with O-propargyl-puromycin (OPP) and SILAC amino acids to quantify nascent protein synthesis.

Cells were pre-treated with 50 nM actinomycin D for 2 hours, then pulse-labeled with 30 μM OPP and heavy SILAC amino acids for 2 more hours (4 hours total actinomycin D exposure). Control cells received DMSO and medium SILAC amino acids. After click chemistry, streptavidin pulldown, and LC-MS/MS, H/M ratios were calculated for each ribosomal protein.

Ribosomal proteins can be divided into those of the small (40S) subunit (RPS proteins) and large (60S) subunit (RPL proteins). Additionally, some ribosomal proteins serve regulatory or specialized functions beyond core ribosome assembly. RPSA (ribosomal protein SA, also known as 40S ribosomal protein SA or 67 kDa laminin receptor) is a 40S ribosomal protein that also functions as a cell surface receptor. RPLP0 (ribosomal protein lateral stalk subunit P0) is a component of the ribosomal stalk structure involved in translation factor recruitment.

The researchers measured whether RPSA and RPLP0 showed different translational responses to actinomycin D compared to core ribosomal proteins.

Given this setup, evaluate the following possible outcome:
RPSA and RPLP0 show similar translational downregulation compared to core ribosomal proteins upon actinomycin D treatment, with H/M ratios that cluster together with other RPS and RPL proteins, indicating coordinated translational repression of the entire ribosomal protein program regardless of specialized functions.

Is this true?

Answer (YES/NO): NO